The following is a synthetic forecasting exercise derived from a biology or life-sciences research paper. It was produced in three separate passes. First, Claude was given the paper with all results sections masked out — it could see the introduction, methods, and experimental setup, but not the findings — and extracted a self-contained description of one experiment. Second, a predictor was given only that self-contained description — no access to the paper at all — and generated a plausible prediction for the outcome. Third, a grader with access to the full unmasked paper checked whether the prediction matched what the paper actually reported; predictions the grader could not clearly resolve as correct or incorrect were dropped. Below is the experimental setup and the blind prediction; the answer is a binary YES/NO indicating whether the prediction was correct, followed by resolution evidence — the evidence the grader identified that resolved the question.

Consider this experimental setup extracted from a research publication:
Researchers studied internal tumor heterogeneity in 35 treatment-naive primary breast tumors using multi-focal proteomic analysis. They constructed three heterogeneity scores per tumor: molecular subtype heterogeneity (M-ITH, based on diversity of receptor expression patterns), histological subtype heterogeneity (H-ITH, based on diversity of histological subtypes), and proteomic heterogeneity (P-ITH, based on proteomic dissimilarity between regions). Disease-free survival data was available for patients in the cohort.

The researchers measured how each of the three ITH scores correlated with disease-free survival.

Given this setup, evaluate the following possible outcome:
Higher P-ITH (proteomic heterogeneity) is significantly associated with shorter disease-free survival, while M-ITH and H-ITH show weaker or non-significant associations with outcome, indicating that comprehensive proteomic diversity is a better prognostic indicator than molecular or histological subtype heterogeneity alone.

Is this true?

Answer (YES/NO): NO